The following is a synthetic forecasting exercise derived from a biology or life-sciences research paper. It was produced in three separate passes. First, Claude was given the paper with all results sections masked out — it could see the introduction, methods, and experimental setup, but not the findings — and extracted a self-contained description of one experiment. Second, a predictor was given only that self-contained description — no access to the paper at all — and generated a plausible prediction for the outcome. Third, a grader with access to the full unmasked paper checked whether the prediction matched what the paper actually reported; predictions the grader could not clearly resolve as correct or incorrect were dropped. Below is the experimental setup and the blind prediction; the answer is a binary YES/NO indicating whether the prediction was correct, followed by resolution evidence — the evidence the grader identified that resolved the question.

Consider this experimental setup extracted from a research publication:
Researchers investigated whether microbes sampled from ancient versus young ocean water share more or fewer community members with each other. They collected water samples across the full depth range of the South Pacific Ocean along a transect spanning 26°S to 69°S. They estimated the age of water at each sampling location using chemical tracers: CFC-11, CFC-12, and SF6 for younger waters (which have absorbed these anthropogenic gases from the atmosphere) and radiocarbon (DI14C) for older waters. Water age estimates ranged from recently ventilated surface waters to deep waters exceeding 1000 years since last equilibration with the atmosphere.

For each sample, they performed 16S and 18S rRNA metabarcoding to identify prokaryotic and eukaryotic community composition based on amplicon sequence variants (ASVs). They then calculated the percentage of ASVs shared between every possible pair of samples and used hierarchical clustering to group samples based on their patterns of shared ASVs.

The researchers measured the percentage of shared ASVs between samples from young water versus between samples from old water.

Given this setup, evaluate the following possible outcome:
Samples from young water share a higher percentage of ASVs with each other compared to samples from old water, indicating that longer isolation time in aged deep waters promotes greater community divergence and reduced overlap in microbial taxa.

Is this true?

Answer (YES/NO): NO